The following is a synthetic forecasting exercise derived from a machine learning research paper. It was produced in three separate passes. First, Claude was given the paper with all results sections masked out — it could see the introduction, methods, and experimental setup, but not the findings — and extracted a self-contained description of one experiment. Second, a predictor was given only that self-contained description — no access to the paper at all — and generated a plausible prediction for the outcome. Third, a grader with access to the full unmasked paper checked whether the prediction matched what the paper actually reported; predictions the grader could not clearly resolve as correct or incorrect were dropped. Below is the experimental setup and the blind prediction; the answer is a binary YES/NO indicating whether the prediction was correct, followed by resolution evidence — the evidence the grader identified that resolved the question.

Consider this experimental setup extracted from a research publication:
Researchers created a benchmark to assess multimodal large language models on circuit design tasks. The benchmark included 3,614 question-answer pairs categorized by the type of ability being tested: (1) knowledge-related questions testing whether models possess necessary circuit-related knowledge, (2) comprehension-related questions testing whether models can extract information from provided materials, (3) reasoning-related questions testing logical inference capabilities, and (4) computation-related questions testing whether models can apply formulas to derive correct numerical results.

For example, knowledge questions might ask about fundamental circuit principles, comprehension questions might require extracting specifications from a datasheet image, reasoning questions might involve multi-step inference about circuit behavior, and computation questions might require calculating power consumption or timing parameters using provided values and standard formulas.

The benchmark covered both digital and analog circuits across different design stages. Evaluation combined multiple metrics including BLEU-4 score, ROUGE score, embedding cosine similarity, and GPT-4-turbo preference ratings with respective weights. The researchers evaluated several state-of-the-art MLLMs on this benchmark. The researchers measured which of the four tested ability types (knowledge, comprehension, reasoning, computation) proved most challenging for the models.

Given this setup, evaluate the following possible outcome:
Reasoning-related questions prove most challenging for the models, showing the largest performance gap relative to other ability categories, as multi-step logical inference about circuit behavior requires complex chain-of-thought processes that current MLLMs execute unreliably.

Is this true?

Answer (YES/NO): NO